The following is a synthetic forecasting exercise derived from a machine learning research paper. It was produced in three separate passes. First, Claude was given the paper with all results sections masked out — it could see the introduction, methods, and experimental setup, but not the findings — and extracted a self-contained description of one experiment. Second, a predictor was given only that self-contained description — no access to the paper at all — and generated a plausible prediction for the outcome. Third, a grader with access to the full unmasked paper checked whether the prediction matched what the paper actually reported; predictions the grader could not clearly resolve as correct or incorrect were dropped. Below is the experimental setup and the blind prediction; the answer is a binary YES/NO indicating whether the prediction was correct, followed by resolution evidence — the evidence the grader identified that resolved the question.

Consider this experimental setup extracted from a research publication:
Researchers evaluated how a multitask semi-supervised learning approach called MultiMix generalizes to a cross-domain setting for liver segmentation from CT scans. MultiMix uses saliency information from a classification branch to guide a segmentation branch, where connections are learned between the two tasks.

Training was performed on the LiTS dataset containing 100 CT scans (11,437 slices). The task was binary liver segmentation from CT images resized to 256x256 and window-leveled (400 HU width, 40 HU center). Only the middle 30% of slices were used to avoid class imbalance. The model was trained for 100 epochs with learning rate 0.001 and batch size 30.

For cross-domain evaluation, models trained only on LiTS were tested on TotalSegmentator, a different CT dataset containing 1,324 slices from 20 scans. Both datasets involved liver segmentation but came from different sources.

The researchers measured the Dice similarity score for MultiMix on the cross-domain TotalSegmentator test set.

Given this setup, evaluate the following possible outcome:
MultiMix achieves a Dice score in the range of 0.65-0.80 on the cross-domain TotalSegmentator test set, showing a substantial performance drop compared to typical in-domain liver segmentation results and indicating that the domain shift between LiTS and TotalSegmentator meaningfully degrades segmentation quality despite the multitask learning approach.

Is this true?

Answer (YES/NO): NO